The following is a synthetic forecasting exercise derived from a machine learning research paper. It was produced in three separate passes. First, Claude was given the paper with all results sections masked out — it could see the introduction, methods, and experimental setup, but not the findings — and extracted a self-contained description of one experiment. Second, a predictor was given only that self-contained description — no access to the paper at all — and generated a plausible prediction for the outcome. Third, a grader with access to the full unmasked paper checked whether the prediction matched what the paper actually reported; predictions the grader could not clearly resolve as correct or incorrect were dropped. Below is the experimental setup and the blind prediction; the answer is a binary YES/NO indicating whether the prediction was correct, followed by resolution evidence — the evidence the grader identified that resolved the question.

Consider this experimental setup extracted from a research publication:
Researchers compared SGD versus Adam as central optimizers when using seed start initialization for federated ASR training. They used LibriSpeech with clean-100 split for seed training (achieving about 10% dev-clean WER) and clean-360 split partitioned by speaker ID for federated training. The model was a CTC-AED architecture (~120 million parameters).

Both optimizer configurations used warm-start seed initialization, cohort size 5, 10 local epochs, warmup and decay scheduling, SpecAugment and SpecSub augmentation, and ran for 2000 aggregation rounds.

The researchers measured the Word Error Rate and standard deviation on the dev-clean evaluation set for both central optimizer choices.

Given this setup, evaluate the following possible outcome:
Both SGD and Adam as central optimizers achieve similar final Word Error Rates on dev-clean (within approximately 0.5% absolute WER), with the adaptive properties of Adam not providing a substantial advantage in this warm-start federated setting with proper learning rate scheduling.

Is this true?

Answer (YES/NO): NO